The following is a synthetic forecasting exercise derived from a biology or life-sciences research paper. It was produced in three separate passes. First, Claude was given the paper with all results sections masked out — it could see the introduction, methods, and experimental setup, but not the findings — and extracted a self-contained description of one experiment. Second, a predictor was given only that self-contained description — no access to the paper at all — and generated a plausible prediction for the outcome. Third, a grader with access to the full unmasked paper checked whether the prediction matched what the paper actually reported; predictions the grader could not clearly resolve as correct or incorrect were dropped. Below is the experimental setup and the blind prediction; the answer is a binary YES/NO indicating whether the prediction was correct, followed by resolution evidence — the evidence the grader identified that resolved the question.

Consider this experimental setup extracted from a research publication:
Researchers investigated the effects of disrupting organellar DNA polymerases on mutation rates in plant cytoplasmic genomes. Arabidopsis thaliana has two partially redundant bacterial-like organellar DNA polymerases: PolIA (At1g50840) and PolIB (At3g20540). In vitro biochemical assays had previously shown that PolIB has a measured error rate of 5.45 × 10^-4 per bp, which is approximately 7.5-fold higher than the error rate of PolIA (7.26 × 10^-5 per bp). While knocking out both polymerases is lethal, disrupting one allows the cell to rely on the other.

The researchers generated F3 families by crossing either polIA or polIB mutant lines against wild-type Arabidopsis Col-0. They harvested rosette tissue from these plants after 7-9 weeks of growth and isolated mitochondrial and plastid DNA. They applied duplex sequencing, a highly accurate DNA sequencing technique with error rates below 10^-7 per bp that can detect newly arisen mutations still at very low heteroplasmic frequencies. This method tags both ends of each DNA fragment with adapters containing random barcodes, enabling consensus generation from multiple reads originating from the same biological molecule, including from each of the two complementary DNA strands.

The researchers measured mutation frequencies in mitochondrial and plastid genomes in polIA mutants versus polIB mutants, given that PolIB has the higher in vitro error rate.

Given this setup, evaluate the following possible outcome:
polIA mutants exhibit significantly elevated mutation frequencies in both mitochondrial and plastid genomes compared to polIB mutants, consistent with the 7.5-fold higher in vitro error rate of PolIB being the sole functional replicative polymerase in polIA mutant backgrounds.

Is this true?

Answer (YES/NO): NO